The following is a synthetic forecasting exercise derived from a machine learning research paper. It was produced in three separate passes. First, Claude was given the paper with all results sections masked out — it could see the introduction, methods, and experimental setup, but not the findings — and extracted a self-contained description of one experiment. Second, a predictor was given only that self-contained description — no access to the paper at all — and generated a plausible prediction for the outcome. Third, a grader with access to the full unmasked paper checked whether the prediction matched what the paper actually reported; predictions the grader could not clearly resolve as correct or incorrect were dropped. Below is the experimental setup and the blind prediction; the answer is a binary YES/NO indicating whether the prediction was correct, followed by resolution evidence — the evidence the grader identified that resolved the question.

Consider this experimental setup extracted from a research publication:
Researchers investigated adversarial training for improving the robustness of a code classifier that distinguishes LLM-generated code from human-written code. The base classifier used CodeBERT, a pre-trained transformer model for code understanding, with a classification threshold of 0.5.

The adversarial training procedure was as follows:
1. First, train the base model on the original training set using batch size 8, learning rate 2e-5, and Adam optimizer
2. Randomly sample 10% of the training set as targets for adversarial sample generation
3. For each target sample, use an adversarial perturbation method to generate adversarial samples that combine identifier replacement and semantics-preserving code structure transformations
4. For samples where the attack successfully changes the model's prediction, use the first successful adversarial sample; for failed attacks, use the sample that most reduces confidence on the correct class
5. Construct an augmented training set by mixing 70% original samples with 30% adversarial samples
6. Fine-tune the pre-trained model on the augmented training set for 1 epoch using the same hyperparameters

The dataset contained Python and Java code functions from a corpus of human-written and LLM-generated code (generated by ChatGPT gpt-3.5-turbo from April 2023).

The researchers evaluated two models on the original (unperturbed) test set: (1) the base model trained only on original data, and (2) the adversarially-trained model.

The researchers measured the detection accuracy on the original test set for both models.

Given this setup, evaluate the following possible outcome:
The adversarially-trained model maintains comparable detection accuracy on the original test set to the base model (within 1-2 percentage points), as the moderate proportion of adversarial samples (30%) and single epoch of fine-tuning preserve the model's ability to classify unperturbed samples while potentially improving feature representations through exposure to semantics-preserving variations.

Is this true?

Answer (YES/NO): YES